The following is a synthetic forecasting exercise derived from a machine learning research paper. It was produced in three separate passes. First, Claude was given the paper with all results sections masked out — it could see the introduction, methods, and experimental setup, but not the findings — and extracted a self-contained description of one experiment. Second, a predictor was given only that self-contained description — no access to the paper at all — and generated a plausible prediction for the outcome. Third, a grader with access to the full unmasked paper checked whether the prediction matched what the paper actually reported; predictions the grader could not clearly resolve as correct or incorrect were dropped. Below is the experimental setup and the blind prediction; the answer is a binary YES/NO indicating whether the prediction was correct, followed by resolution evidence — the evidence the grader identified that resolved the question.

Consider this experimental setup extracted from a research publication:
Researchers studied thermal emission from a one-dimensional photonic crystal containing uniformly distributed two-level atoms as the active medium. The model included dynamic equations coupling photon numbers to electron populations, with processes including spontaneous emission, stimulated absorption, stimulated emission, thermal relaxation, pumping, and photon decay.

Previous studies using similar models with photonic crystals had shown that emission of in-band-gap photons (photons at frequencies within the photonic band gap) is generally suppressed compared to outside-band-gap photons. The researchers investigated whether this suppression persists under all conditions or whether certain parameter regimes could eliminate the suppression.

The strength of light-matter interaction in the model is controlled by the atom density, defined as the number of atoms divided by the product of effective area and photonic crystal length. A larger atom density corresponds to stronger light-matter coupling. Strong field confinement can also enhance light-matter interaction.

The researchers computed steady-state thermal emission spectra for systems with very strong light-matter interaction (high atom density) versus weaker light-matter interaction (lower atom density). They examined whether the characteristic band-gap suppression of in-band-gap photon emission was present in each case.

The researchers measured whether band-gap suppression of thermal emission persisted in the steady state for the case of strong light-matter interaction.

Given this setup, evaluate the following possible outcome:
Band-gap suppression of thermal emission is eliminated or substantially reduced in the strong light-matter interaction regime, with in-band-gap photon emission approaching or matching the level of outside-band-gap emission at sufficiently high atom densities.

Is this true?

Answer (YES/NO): YES